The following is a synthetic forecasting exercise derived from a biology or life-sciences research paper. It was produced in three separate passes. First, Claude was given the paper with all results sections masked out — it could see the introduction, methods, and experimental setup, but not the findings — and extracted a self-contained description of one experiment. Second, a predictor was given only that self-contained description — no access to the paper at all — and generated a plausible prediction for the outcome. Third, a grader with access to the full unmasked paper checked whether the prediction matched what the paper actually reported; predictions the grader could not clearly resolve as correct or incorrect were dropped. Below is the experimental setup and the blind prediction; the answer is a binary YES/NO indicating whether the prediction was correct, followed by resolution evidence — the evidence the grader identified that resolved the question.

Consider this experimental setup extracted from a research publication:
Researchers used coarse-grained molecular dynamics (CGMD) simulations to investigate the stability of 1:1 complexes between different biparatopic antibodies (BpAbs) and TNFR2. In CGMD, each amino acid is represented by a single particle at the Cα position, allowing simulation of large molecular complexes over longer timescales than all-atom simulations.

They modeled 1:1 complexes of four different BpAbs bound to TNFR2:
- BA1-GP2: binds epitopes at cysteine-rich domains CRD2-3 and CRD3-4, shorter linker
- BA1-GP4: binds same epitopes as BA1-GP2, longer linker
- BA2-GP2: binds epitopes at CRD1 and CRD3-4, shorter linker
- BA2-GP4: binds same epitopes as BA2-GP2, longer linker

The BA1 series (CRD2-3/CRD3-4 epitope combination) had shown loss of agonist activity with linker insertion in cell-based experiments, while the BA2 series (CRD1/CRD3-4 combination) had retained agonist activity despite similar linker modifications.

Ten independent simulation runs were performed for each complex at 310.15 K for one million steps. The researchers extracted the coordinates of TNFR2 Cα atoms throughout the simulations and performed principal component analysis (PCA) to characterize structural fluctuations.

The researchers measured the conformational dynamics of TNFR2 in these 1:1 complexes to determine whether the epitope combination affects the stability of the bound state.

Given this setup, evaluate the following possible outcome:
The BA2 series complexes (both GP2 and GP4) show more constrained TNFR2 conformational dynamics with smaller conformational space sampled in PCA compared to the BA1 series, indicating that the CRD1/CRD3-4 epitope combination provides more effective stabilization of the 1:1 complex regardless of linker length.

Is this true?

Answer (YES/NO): NO